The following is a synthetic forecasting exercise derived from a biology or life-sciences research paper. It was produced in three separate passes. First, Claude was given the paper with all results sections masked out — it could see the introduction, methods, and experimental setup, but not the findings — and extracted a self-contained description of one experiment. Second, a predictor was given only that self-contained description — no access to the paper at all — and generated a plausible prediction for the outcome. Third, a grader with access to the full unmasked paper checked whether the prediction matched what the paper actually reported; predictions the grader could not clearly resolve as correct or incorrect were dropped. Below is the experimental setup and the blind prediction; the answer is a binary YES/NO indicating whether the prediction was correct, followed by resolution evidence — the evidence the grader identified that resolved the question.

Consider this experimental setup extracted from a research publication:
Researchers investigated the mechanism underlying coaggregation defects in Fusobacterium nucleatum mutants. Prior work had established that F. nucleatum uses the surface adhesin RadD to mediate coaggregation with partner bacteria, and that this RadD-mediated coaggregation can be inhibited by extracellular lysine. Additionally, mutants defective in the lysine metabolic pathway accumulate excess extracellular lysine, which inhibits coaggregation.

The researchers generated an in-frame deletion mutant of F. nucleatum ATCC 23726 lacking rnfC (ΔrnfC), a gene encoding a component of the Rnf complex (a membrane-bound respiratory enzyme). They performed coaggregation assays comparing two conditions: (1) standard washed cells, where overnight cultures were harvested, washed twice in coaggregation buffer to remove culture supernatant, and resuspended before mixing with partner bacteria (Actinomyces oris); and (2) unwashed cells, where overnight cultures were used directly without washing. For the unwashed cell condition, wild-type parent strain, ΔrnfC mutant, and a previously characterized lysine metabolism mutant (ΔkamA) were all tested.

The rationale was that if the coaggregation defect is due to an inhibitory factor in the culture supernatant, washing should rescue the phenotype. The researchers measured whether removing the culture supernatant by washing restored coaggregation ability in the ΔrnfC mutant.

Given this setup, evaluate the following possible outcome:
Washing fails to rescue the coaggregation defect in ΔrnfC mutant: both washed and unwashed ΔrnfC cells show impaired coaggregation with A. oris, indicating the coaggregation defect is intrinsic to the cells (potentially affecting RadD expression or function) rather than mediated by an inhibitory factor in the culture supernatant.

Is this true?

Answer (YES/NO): NO